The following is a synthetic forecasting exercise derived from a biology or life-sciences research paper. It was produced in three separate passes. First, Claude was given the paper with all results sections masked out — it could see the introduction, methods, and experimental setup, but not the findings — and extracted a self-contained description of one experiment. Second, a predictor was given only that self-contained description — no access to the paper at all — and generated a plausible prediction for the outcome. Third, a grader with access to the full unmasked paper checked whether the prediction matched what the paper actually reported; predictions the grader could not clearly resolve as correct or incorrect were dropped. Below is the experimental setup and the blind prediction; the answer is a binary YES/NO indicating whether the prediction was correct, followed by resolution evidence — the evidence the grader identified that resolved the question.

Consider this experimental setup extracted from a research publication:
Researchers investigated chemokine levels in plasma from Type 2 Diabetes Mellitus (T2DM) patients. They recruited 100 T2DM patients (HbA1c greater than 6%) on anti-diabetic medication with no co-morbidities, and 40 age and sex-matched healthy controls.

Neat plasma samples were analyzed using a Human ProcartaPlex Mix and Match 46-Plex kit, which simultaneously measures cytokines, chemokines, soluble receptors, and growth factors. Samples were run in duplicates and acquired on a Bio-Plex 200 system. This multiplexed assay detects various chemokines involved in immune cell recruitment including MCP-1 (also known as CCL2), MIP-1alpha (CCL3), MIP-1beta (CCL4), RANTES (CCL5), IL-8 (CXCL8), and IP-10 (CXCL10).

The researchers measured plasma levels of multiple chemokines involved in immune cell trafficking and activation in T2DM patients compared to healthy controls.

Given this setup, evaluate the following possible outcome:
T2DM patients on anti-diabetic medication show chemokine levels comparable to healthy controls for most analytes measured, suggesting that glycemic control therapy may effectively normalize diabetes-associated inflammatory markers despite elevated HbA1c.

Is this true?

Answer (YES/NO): NO